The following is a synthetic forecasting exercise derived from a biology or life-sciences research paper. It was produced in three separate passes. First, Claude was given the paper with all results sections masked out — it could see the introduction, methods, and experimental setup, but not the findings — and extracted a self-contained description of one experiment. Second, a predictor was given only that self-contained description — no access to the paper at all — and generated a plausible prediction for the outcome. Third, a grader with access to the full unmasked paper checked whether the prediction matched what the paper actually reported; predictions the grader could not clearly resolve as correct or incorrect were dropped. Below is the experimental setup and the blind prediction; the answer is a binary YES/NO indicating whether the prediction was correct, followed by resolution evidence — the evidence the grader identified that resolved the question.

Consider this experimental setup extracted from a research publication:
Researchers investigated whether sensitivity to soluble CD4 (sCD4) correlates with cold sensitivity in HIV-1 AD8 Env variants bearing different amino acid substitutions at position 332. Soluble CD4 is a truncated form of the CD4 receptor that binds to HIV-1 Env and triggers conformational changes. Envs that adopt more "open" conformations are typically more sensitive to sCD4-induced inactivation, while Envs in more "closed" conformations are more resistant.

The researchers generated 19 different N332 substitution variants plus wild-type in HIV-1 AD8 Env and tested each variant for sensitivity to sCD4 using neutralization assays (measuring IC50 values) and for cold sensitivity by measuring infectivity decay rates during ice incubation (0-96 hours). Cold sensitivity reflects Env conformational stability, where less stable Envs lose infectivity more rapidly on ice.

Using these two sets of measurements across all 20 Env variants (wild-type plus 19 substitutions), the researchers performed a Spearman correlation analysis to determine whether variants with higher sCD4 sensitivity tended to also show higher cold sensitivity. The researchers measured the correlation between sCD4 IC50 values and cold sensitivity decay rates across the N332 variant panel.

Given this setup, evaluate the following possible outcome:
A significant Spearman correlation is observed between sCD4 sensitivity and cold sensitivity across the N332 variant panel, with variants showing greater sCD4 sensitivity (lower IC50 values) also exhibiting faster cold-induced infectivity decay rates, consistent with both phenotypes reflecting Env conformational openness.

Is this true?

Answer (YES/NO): YES